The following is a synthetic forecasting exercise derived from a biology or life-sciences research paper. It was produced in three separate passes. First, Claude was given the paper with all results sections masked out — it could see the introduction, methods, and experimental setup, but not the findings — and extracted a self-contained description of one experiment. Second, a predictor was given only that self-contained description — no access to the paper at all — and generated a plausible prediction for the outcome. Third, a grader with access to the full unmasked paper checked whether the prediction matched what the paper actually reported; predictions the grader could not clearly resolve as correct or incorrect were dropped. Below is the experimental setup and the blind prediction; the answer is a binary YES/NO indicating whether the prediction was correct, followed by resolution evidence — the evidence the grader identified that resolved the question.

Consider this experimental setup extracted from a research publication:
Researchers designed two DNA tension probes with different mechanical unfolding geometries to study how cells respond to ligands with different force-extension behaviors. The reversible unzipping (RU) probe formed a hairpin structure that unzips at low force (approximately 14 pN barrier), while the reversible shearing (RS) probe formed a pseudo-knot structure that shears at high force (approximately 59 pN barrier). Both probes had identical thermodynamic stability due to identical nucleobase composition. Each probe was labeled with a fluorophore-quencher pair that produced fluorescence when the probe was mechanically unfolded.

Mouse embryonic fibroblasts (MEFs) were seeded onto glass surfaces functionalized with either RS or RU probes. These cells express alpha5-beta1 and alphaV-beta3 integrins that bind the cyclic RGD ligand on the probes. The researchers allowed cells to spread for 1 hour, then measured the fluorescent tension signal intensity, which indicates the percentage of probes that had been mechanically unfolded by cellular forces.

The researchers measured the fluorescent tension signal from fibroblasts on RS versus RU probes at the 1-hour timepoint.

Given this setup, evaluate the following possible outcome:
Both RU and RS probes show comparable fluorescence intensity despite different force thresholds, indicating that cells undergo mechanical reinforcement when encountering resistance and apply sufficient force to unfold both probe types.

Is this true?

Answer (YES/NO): YES